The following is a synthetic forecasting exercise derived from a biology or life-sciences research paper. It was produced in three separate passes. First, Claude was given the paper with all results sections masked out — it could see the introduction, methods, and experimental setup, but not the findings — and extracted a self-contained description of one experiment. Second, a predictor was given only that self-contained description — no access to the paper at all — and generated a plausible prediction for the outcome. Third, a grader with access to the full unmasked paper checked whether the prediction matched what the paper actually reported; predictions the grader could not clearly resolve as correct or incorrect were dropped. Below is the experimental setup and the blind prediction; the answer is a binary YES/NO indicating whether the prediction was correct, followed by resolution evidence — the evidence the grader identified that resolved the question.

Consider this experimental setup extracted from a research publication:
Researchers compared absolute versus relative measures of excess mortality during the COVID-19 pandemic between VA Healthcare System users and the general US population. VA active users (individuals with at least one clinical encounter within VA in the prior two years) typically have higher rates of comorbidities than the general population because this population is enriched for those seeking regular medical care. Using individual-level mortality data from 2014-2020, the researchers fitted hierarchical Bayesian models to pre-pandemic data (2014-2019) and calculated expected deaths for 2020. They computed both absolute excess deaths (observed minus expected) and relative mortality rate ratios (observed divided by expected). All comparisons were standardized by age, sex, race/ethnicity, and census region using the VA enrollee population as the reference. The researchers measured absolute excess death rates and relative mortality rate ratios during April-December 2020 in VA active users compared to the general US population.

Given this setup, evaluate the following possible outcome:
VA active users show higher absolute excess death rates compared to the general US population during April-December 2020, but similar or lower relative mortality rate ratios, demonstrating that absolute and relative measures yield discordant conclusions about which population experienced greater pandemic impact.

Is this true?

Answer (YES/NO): YES